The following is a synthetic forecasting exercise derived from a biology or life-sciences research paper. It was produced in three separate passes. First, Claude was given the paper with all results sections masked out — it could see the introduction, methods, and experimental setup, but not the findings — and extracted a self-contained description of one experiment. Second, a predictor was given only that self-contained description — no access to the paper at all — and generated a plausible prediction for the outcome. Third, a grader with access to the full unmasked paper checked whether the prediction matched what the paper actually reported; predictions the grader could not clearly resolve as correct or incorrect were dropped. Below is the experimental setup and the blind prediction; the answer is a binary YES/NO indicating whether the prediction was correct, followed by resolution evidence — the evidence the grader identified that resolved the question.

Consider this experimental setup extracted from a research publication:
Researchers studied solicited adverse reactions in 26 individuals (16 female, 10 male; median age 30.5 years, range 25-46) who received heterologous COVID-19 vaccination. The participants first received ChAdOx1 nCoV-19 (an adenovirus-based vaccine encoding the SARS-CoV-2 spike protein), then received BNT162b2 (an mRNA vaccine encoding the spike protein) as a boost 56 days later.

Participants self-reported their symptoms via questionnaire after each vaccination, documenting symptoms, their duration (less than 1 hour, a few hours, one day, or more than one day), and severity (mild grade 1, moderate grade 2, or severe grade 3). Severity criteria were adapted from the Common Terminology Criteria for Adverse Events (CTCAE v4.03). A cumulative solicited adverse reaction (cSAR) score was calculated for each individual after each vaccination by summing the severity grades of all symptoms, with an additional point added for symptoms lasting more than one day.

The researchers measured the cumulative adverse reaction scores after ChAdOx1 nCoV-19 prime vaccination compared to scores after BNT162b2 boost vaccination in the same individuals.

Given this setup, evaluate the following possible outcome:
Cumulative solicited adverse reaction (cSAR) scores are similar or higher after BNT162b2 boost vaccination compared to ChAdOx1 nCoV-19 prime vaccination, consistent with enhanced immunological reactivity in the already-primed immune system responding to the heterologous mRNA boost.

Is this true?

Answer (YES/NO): NO